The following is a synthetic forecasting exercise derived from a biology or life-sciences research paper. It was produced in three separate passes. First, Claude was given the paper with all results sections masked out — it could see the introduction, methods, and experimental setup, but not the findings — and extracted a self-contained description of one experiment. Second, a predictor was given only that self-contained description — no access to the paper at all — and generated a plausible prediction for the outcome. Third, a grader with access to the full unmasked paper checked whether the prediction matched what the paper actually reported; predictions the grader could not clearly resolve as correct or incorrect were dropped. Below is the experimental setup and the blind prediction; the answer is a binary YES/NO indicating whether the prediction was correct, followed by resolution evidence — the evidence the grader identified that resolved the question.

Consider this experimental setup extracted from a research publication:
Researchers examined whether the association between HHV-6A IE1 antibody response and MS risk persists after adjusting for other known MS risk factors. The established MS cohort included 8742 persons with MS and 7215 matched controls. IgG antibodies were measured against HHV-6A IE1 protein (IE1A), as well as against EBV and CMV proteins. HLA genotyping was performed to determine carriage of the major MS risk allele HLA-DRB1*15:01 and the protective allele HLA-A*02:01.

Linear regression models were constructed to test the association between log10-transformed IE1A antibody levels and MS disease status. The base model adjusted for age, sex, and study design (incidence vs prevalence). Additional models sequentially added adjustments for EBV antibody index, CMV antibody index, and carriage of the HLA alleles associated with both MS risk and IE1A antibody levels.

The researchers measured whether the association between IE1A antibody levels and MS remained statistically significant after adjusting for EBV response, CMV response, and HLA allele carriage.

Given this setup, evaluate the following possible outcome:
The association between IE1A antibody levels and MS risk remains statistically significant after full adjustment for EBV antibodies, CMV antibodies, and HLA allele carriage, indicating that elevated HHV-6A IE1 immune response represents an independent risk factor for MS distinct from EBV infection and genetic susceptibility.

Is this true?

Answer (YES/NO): YES